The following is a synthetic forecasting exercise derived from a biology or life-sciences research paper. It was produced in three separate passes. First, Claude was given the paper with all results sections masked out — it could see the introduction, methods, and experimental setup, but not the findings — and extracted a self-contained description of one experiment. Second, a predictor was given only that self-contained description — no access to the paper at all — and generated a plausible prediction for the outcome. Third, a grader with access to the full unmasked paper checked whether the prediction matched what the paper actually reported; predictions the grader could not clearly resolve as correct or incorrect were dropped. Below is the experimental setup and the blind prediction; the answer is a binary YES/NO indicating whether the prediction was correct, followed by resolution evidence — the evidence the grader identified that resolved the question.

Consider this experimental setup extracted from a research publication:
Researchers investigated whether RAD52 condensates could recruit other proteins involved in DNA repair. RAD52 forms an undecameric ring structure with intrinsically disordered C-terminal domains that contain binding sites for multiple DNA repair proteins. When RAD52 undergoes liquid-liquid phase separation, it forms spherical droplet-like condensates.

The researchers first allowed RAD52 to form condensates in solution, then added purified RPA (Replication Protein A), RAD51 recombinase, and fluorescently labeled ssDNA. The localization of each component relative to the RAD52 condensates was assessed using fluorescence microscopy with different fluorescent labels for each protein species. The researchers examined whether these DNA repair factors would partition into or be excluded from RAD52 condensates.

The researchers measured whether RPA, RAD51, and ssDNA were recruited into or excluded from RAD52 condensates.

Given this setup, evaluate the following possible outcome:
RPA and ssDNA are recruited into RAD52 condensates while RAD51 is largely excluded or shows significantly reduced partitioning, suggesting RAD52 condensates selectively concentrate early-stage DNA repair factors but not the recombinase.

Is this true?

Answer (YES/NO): NO